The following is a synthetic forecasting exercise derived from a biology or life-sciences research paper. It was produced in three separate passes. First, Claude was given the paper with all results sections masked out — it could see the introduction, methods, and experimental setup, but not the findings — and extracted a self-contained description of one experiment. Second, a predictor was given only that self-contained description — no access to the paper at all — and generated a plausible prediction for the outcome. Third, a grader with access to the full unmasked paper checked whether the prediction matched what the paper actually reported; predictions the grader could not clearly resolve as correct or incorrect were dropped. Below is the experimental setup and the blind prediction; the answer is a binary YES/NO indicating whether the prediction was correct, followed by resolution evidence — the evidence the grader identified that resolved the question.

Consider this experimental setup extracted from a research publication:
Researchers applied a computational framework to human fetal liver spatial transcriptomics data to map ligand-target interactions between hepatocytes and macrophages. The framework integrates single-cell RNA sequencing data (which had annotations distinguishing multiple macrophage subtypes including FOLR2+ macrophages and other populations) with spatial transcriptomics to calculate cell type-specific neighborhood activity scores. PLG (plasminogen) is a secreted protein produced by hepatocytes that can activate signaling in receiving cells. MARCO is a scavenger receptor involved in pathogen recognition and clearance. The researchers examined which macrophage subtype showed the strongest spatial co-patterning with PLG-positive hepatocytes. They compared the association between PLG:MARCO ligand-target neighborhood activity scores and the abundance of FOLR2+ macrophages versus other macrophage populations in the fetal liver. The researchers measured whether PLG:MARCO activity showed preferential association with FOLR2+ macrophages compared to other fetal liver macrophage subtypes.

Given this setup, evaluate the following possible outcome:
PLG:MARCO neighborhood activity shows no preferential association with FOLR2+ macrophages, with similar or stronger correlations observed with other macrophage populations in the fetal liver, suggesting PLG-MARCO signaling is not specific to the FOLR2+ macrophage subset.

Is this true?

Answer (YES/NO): NO